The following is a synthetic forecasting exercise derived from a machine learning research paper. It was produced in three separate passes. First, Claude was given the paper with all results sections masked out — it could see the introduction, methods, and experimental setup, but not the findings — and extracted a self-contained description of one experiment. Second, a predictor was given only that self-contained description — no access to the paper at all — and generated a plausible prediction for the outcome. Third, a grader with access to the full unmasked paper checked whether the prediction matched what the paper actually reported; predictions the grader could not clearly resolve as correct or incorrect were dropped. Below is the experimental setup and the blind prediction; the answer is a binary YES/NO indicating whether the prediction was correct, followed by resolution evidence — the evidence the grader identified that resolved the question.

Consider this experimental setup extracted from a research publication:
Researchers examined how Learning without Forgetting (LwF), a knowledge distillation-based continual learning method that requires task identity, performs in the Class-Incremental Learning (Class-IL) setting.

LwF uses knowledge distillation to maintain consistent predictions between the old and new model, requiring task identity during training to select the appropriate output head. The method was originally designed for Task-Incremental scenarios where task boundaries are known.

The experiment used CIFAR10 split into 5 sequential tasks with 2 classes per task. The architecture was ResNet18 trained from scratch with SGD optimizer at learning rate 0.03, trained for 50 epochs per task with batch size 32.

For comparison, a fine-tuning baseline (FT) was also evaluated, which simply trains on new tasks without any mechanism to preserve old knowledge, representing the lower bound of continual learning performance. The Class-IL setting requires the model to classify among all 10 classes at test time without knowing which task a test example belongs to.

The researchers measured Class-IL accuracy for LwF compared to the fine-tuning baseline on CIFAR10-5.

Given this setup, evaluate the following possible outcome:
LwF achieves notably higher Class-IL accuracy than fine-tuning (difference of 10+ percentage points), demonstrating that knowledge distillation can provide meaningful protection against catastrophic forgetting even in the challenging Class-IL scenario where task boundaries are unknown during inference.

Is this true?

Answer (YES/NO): NO